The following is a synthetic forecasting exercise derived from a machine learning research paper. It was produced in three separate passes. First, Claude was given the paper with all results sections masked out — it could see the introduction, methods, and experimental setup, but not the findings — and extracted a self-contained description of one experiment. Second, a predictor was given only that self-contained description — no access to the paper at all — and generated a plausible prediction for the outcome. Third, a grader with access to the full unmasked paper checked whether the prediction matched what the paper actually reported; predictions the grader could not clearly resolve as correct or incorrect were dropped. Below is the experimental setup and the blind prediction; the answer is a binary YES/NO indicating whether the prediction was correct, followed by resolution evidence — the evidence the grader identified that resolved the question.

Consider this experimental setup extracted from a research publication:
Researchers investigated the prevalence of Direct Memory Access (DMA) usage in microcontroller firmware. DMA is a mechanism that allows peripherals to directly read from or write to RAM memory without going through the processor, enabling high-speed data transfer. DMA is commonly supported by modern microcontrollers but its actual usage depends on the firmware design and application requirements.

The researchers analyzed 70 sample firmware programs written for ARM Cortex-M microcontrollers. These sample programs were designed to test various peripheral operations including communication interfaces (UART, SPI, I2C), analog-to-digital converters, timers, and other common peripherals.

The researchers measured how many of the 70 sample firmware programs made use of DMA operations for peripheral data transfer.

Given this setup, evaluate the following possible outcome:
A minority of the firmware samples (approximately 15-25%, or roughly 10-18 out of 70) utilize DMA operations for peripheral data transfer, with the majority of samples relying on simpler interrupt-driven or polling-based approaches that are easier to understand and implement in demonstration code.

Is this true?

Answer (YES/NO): NO